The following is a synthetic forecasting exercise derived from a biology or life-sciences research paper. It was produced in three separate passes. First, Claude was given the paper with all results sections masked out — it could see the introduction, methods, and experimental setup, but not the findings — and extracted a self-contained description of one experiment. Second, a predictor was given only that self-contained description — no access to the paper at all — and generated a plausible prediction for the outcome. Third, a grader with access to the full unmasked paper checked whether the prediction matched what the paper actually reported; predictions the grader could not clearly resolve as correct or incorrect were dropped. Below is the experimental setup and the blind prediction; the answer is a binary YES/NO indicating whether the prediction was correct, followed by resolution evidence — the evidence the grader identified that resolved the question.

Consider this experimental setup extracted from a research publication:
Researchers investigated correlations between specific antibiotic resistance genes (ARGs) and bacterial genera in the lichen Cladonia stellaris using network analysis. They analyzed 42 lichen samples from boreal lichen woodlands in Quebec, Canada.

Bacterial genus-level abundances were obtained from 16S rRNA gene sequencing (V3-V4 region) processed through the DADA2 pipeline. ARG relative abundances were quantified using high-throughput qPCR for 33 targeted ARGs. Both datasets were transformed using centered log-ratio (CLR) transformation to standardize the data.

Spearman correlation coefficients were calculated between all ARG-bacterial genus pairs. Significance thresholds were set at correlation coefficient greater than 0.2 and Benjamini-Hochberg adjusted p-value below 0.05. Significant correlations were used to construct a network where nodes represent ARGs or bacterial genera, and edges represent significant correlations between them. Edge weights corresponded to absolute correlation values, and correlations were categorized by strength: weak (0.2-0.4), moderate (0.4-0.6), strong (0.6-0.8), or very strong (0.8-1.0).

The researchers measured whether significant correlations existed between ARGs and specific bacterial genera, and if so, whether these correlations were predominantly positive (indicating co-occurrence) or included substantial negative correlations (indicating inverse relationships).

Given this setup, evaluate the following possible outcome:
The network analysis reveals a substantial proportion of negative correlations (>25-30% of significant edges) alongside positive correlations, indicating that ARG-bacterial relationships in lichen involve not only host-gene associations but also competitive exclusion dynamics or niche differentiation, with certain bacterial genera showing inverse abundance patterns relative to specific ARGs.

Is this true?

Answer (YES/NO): NO